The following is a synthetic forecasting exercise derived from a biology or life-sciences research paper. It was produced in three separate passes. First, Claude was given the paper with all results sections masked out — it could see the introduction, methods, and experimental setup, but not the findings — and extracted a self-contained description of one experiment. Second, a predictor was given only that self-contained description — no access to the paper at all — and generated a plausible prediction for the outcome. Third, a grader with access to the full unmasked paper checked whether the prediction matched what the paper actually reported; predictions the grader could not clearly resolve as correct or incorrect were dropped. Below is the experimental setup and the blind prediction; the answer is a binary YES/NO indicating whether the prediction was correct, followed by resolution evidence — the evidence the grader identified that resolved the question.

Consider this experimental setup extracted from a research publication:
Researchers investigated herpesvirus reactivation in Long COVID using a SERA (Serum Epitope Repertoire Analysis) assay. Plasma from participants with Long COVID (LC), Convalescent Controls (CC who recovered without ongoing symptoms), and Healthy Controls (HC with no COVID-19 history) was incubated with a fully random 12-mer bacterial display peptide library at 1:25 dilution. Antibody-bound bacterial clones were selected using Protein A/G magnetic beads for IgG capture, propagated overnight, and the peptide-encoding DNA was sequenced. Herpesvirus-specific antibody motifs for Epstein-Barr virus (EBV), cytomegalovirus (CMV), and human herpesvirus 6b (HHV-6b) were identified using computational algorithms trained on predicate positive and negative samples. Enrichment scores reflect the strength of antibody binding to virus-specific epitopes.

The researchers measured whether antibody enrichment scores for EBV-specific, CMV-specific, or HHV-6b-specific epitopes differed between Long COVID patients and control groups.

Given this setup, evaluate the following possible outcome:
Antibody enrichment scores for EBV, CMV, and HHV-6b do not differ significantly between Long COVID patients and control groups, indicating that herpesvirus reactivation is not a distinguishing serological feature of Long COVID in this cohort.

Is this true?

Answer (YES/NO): NO